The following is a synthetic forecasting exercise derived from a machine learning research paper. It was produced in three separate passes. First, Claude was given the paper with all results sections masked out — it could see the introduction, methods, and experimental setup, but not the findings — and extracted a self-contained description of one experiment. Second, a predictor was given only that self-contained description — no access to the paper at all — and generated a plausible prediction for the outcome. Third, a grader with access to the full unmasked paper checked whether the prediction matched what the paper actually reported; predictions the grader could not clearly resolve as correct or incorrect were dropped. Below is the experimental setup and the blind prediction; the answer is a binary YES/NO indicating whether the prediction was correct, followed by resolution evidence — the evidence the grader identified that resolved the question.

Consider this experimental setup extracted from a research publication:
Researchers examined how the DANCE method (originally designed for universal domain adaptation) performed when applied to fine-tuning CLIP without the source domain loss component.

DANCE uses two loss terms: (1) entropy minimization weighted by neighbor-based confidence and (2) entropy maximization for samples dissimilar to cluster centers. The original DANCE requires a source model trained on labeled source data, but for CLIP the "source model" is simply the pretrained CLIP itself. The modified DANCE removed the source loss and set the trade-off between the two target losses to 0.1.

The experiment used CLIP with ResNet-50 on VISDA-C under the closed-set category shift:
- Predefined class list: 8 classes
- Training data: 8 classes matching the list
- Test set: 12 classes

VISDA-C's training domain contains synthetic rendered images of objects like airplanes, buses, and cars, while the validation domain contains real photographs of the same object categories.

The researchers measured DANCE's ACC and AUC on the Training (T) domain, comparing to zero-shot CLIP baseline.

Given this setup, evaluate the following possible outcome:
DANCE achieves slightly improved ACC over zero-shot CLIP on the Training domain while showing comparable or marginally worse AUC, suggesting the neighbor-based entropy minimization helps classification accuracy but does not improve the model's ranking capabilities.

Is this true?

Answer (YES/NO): NO